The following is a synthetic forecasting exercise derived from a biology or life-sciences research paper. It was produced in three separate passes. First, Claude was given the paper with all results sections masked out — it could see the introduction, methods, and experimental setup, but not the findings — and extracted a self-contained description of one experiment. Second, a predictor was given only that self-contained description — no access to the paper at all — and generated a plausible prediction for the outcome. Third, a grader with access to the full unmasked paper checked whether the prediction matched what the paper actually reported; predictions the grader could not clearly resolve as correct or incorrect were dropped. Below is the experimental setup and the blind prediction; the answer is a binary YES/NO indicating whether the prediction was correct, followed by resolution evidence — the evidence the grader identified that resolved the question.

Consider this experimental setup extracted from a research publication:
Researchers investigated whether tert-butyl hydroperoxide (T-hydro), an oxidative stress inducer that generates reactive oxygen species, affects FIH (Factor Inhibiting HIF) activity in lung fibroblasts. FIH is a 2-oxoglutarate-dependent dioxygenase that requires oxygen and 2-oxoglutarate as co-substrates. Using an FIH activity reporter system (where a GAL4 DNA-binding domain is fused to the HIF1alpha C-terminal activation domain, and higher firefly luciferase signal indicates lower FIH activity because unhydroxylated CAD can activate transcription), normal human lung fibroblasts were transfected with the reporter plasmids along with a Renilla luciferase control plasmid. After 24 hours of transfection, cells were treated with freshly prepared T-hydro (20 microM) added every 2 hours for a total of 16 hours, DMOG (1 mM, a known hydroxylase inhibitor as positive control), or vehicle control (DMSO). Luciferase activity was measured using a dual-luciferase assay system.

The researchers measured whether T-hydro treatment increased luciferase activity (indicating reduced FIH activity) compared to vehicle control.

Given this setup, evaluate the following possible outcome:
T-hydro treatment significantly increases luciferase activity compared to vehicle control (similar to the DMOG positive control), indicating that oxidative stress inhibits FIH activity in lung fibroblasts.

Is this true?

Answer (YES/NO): YES